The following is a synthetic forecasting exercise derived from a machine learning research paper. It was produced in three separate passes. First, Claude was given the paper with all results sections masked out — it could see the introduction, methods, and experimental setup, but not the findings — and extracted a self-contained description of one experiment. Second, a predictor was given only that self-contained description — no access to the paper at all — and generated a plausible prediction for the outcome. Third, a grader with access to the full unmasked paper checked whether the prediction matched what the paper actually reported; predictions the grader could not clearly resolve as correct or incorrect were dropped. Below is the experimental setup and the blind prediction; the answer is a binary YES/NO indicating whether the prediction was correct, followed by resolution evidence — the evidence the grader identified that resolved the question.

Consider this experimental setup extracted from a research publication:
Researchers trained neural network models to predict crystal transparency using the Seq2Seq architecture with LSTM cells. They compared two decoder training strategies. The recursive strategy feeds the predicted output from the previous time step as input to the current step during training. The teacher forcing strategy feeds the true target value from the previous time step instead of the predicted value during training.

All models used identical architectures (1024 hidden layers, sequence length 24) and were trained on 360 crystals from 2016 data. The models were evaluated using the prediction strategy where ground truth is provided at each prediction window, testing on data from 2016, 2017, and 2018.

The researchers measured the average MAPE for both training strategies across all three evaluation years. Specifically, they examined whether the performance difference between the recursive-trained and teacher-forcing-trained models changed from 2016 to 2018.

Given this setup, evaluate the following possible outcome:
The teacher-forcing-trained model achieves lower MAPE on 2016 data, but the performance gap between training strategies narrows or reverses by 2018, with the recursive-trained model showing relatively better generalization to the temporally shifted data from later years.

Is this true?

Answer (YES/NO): NO